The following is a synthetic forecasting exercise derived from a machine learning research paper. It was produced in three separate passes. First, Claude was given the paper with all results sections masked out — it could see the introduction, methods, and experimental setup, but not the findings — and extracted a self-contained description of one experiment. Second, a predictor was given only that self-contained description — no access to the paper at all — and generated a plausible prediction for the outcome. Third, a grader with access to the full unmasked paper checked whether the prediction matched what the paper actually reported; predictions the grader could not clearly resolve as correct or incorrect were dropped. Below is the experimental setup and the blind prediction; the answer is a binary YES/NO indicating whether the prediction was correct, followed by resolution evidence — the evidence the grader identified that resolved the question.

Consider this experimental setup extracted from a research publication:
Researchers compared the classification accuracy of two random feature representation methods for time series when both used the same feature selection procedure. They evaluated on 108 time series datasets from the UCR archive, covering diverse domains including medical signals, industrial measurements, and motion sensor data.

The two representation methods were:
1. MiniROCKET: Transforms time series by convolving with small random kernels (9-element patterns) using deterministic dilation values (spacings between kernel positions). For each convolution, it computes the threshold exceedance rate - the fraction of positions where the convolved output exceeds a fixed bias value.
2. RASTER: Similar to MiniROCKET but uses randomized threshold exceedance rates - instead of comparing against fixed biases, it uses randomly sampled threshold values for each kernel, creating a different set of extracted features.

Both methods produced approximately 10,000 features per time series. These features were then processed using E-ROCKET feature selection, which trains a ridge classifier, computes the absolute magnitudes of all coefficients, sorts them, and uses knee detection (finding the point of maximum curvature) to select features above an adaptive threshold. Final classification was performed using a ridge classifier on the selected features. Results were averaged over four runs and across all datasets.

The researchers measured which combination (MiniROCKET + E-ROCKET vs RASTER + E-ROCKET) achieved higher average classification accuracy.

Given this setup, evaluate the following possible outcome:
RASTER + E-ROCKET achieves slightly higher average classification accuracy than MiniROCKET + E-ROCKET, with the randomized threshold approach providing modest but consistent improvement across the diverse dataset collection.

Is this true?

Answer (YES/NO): NO